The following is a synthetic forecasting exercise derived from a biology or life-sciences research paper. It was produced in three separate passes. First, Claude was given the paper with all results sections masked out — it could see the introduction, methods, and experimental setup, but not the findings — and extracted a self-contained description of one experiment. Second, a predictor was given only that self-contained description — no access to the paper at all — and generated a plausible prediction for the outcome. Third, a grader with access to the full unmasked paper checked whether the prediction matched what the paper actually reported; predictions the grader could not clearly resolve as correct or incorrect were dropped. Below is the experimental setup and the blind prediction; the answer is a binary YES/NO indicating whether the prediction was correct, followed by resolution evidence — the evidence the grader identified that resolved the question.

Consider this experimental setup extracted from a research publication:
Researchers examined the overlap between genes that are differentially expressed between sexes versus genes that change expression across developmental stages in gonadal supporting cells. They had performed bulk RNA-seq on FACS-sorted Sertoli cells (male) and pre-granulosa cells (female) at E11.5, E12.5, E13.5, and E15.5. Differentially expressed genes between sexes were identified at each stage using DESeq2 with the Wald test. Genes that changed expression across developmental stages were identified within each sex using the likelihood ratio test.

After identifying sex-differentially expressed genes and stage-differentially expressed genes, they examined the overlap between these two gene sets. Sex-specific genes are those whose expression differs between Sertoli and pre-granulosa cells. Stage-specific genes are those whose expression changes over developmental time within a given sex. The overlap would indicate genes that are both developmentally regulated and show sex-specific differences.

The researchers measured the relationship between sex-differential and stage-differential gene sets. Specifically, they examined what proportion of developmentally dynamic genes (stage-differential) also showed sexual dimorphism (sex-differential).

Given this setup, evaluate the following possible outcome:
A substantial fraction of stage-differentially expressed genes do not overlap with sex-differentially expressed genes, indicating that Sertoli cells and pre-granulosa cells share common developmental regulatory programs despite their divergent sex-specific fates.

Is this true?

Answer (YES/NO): YES